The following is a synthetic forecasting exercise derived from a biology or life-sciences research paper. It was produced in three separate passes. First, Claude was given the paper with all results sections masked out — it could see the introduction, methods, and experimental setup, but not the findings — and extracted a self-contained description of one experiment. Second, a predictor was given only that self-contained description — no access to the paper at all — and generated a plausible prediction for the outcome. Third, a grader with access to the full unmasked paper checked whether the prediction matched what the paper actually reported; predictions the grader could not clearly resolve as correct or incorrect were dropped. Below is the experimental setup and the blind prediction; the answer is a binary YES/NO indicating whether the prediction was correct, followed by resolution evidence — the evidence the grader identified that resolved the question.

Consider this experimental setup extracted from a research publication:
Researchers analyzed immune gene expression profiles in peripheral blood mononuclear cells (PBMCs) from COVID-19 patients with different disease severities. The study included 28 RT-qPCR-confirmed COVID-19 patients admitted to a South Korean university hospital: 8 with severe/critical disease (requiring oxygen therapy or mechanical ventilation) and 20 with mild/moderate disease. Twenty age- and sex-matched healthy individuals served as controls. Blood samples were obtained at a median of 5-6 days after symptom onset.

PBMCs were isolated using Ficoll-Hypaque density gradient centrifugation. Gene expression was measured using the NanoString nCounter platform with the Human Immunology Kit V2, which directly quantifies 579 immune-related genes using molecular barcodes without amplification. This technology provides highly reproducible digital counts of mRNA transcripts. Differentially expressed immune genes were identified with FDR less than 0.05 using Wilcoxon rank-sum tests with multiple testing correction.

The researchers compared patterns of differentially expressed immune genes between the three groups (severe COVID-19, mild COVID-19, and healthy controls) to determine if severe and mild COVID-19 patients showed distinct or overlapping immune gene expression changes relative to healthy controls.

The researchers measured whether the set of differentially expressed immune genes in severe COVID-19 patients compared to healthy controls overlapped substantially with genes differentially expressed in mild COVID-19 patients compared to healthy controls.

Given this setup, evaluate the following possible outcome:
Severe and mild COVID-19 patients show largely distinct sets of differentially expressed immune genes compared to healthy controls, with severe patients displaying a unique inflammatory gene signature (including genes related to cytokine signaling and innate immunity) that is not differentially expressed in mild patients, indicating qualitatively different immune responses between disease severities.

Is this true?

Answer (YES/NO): NO